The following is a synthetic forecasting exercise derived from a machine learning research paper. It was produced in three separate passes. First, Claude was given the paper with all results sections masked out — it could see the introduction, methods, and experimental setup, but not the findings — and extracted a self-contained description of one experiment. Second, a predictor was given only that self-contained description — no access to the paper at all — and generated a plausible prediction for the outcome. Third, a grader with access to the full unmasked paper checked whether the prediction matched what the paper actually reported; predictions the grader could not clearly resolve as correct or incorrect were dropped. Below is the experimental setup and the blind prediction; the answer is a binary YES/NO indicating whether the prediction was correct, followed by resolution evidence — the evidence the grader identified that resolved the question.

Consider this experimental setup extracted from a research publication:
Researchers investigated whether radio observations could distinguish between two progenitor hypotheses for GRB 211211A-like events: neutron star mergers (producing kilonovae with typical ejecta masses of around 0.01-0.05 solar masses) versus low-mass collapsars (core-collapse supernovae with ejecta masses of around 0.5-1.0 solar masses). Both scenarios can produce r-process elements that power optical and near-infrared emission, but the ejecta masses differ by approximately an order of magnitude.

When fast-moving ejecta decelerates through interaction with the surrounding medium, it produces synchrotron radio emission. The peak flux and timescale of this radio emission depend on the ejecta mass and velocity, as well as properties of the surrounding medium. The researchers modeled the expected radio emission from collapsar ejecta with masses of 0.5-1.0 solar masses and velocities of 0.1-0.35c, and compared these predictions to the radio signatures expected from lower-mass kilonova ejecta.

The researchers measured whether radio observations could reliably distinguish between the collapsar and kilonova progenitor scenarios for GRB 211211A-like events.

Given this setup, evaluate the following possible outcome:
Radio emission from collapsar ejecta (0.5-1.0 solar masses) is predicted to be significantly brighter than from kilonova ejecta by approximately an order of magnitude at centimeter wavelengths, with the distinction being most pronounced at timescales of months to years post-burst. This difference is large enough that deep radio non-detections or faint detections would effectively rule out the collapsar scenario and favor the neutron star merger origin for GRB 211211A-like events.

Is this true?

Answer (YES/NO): YES